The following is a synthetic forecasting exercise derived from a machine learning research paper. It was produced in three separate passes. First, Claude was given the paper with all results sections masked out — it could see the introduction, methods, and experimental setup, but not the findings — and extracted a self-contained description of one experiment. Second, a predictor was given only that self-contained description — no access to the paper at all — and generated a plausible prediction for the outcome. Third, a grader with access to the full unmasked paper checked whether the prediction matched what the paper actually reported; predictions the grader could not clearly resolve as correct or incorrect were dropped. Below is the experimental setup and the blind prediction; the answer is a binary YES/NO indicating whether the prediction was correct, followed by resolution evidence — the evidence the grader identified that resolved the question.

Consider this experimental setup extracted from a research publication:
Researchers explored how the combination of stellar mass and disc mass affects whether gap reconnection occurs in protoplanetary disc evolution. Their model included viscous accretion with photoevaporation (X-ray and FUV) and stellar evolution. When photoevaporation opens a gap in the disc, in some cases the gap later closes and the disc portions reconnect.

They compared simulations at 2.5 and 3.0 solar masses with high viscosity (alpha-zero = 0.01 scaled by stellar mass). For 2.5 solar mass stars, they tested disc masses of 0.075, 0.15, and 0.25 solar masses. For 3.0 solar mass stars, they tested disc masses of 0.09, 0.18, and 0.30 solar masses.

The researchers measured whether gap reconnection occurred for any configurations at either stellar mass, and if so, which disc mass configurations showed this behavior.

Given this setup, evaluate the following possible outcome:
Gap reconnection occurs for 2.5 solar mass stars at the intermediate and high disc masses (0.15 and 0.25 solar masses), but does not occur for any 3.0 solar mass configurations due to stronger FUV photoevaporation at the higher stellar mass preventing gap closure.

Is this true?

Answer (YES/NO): NO